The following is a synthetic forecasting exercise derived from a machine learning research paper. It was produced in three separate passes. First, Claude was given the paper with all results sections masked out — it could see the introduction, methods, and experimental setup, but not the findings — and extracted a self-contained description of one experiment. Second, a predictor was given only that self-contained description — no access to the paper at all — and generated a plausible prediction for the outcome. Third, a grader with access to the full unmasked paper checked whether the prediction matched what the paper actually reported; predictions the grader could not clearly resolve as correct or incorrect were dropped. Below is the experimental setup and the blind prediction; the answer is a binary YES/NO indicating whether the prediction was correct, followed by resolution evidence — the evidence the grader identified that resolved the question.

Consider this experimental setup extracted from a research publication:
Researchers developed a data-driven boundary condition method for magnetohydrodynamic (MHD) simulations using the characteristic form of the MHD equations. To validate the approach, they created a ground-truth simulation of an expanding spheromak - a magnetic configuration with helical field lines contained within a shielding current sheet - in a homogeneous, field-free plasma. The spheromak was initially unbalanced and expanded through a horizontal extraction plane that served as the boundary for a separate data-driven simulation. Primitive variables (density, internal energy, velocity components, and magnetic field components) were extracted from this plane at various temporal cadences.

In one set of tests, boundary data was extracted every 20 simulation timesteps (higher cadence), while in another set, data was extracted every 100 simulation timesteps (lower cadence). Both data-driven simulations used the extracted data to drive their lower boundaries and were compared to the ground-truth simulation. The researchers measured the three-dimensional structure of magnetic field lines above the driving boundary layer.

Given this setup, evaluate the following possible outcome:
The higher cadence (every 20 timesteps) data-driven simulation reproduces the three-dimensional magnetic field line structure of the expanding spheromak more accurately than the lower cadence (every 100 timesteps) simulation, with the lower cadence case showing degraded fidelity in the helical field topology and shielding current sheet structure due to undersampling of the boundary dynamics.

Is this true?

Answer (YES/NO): YES